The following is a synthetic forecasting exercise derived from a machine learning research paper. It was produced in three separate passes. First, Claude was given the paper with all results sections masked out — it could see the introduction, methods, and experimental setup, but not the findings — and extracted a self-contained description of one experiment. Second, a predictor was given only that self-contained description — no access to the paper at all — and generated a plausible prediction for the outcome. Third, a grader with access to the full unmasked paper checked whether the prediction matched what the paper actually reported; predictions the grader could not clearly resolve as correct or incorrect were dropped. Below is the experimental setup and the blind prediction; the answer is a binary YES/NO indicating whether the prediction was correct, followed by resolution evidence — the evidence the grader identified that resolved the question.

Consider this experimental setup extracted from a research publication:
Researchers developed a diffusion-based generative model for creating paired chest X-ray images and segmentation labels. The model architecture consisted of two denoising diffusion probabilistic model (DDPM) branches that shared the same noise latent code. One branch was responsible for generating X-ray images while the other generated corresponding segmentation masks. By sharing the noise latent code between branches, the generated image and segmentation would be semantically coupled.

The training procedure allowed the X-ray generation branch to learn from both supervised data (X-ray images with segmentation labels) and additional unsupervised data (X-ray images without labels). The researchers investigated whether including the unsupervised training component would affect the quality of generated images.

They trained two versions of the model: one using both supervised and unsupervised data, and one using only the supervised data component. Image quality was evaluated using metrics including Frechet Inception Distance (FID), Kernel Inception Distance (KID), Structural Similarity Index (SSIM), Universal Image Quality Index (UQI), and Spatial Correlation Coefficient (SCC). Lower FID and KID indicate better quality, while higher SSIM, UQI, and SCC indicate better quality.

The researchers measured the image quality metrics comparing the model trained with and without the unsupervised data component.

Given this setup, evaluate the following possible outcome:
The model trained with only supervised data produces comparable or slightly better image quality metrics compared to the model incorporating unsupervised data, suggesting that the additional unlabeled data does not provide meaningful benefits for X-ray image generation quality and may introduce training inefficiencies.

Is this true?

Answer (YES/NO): NO